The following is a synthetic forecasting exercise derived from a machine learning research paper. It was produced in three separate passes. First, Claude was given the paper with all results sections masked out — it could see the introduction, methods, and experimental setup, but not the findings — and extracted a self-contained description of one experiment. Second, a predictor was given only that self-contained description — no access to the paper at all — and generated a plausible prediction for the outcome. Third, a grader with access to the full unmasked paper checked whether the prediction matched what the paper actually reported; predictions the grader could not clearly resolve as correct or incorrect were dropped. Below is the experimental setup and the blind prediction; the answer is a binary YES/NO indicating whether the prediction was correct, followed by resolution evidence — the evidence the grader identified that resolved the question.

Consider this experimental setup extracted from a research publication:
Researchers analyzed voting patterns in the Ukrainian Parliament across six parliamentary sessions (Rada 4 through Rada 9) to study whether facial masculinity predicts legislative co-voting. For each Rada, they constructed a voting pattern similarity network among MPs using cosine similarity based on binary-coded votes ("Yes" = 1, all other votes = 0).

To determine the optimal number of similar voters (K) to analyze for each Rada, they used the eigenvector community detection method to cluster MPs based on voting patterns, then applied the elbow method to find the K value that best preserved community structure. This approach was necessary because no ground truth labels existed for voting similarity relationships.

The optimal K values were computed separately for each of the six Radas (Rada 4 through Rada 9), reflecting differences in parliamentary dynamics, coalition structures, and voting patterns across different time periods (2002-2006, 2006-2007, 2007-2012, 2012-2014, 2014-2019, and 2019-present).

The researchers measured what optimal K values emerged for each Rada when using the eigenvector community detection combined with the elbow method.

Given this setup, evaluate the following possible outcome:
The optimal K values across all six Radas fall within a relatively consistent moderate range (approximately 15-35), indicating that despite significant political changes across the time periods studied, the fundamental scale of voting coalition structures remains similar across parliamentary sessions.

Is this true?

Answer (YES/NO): NO